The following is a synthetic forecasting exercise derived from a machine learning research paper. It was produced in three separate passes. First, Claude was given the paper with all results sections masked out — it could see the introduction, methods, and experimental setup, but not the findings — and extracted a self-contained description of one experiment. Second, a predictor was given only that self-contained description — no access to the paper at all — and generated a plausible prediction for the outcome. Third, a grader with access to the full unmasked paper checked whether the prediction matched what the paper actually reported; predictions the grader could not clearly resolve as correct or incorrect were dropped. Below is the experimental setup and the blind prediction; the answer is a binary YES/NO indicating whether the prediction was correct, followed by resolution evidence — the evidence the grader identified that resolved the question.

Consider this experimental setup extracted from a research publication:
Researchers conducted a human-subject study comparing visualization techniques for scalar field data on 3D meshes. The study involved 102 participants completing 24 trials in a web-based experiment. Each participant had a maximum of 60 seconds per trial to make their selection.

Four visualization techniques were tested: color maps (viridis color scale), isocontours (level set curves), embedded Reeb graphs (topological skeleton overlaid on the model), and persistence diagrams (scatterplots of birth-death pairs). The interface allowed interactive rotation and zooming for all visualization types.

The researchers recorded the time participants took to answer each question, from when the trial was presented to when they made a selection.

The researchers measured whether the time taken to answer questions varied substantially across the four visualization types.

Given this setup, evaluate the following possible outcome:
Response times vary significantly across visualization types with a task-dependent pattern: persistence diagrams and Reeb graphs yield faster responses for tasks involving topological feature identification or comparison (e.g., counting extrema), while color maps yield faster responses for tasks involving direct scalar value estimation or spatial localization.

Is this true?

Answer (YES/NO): NO